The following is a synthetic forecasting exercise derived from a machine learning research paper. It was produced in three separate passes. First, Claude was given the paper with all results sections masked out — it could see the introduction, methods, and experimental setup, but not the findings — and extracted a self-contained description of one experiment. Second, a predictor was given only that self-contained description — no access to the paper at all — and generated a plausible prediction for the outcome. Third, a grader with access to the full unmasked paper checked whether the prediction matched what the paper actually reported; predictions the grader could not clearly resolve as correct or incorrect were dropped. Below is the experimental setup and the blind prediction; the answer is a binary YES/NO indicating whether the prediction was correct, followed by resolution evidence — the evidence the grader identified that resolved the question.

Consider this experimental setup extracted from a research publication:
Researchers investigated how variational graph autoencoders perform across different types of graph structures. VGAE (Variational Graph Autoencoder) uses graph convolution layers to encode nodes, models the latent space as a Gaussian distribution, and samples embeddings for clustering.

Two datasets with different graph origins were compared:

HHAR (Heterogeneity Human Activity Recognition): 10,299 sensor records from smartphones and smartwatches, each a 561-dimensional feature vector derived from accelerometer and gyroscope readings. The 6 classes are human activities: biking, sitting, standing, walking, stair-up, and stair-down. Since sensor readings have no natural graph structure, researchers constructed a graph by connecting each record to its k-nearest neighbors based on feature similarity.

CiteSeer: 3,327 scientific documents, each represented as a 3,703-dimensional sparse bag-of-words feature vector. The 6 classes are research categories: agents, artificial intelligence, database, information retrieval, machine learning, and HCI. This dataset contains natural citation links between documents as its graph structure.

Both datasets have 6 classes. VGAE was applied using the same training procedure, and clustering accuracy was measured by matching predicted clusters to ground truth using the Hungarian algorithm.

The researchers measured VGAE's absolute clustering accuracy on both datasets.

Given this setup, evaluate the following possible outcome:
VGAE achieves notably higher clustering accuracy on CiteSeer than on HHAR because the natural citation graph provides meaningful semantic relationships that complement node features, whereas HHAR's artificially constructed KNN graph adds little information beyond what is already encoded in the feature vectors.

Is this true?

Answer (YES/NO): NO